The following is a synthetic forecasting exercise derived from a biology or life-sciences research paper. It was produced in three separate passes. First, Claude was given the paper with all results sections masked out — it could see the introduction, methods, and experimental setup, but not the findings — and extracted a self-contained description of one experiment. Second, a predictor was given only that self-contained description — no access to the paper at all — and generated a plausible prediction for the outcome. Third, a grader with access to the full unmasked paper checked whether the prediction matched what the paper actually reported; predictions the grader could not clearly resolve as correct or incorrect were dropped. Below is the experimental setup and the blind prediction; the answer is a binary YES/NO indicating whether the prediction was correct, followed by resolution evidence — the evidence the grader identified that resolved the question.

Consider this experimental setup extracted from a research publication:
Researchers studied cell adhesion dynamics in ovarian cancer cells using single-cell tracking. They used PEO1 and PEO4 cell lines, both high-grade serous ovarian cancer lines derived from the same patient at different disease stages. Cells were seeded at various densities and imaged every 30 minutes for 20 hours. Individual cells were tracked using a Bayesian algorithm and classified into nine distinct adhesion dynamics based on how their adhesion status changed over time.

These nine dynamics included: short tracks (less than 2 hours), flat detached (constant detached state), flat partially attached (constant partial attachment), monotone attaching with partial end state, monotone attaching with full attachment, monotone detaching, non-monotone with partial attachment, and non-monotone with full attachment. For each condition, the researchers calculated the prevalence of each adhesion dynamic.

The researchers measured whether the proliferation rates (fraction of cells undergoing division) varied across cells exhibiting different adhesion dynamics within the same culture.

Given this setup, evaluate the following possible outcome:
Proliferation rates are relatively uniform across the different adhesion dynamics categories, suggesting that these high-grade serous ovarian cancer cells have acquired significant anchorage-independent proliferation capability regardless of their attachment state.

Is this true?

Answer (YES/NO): NO